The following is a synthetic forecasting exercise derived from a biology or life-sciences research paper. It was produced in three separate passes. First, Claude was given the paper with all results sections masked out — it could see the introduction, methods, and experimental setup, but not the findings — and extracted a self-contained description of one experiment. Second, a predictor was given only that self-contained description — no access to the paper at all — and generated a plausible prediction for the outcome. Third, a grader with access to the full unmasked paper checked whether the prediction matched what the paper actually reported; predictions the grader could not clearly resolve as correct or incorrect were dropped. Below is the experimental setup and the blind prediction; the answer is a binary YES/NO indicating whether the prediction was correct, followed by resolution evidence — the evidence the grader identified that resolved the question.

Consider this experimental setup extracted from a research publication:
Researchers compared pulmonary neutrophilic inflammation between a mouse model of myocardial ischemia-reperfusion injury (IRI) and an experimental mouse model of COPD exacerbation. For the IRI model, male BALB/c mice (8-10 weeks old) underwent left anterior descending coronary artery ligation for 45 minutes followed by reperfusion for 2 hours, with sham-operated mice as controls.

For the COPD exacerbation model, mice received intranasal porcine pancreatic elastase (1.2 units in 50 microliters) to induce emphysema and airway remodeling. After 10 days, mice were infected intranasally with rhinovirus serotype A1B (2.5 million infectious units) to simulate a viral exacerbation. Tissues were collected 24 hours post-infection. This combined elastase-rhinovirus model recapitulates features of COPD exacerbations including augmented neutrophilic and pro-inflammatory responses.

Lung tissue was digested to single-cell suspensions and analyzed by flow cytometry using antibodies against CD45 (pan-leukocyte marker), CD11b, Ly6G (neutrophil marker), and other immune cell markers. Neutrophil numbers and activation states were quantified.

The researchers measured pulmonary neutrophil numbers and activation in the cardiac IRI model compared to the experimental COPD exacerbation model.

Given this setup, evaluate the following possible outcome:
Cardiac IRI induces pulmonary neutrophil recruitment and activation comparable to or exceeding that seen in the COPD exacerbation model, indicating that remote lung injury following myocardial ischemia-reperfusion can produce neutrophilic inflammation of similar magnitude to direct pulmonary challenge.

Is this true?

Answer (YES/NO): YES